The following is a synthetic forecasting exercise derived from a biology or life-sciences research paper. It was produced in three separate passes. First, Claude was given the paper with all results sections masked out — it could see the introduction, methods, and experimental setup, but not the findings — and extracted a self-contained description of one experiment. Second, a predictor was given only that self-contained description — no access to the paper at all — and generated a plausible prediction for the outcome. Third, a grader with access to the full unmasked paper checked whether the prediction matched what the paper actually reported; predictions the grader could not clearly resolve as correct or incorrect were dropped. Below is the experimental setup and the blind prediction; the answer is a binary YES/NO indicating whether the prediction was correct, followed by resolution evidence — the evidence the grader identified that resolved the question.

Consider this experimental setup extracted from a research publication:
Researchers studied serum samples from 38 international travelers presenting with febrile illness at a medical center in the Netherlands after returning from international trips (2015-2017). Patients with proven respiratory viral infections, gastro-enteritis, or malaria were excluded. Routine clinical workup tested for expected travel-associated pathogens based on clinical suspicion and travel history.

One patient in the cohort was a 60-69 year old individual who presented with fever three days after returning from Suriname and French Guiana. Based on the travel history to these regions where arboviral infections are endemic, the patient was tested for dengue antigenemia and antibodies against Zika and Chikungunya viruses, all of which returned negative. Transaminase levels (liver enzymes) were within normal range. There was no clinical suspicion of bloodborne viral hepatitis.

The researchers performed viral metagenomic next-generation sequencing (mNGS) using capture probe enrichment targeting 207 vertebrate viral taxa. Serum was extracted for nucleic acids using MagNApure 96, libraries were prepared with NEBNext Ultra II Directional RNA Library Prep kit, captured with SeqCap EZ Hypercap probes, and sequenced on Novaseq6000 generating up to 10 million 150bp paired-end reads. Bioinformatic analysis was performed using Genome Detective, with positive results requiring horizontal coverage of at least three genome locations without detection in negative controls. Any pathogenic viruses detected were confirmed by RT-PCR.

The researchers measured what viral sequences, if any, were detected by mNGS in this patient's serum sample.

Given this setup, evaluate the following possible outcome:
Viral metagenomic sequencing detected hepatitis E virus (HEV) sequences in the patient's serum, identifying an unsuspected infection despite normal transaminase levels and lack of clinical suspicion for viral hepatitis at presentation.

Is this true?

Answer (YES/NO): NO